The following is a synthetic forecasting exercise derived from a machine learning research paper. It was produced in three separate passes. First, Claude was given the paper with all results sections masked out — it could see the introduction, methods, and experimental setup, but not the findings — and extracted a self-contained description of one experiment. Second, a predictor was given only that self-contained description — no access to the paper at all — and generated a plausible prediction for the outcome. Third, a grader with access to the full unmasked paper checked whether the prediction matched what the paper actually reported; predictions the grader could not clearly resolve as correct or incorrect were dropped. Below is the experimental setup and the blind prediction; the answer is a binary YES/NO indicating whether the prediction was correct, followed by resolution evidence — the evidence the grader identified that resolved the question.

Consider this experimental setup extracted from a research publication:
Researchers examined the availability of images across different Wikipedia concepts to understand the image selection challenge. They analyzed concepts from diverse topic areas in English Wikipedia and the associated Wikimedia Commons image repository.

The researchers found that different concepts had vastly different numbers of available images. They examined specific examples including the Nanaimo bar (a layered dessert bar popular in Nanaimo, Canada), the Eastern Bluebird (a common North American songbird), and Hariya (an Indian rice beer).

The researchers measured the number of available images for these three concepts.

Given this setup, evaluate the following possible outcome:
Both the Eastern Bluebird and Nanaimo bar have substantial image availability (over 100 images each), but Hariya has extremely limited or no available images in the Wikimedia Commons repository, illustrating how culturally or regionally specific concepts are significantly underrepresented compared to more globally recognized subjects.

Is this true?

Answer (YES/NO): NO